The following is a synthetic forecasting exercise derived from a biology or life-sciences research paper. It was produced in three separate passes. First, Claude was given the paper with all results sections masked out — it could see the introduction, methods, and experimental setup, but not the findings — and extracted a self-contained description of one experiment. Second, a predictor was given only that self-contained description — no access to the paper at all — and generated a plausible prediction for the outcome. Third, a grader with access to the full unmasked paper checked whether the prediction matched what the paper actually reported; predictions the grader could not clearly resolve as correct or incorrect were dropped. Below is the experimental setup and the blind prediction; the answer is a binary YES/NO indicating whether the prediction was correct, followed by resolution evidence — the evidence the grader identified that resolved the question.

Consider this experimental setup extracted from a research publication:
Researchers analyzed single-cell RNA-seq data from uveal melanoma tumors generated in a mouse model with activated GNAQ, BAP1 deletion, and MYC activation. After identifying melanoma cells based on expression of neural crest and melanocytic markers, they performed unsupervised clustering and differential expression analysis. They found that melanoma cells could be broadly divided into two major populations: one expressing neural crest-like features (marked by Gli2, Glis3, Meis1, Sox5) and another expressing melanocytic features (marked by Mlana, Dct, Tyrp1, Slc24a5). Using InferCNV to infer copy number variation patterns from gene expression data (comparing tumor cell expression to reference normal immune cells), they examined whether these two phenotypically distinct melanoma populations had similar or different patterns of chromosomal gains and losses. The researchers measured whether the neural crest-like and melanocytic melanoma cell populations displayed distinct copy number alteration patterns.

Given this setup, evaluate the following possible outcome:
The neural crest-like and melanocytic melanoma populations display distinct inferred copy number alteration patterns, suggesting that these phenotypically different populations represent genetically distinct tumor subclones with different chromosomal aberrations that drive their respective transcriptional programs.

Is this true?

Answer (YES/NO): YES